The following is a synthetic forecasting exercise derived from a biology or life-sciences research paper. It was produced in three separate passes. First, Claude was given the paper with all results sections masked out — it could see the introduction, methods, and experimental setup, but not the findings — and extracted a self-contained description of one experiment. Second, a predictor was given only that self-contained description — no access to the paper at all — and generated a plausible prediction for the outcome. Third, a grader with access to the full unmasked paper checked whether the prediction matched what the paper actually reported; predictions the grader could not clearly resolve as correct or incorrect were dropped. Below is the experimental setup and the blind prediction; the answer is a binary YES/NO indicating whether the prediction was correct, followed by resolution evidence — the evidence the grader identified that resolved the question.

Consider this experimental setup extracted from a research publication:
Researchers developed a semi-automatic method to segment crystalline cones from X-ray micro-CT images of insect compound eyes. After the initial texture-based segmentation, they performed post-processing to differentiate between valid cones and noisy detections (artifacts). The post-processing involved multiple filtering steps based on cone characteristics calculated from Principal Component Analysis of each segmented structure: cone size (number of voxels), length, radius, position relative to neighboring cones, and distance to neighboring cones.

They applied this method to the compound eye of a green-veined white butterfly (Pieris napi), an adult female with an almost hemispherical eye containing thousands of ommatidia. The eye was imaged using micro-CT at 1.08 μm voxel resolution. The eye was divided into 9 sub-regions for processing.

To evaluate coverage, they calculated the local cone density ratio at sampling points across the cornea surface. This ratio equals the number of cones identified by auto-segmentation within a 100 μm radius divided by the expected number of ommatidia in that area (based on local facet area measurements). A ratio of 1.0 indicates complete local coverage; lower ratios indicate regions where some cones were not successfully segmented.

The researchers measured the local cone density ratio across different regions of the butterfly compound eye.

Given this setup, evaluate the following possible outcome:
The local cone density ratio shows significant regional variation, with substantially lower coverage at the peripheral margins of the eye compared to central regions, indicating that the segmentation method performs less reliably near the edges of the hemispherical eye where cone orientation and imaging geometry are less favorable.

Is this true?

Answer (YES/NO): NO